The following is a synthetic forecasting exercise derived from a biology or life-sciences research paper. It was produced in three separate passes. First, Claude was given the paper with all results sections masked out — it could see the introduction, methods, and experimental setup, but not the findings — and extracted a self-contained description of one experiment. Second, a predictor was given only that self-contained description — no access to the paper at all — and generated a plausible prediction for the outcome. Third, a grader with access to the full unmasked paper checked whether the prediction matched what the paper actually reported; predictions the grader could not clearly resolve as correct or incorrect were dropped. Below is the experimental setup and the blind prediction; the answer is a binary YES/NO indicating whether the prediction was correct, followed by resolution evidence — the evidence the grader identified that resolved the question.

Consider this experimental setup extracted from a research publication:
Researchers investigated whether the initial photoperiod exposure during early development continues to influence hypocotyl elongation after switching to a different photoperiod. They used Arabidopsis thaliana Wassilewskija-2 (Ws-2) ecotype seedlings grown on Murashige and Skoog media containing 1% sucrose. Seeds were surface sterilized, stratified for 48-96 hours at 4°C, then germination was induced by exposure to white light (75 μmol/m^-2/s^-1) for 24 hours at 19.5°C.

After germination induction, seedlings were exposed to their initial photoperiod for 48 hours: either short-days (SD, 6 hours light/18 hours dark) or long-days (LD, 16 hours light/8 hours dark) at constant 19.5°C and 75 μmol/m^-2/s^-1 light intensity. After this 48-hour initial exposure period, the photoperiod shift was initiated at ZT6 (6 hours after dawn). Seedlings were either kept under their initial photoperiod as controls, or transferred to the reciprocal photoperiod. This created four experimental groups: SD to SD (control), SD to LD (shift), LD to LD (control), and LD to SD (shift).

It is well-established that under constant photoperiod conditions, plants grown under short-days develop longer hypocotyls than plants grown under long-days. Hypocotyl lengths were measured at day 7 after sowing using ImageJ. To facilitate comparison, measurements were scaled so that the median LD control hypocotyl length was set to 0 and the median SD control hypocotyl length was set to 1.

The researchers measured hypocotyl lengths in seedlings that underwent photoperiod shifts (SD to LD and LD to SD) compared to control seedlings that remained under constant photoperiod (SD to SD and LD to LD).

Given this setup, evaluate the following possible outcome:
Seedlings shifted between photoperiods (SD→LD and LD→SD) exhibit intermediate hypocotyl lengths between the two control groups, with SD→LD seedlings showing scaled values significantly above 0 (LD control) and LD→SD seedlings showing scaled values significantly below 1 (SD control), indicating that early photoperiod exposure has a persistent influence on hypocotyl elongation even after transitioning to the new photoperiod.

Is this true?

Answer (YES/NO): YES